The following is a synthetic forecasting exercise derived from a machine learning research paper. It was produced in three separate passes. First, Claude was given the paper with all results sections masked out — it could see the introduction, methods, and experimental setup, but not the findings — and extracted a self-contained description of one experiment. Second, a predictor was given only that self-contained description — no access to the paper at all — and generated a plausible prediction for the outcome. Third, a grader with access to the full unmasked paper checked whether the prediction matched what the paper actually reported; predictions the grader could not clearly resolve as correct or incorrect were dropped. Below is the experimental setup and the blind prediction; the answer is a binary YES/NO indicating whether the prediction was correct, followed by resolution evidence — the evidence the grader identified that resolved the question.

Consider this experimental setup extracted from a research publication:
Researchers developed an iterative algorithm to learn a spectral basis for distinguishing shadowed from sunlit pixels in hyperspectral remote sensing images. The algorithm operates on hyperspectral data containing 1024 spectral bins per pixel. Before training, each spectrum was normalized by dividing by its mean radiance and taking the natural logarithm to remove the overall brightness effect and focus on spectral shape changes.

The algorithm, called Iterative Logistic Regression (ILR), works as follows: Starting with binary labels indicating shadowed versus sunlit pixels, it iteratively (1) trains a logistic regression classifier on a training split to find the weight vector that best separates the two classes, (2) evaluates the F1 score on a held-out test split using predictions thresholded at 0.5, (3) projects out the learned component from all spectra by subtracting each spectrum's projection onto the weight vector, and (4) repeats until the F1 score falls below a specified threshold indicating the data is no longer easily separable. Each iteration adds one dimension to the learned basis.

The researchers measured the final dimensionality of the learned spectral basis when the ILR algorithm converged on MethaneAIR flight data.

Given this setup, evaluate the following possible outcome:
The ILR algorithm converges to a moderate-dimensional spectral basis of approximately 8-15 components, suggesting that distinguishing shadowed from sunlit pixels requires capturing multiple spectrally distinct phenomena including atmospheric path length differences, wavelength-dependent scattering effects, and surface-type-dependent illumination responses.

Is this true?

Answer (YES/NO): NO